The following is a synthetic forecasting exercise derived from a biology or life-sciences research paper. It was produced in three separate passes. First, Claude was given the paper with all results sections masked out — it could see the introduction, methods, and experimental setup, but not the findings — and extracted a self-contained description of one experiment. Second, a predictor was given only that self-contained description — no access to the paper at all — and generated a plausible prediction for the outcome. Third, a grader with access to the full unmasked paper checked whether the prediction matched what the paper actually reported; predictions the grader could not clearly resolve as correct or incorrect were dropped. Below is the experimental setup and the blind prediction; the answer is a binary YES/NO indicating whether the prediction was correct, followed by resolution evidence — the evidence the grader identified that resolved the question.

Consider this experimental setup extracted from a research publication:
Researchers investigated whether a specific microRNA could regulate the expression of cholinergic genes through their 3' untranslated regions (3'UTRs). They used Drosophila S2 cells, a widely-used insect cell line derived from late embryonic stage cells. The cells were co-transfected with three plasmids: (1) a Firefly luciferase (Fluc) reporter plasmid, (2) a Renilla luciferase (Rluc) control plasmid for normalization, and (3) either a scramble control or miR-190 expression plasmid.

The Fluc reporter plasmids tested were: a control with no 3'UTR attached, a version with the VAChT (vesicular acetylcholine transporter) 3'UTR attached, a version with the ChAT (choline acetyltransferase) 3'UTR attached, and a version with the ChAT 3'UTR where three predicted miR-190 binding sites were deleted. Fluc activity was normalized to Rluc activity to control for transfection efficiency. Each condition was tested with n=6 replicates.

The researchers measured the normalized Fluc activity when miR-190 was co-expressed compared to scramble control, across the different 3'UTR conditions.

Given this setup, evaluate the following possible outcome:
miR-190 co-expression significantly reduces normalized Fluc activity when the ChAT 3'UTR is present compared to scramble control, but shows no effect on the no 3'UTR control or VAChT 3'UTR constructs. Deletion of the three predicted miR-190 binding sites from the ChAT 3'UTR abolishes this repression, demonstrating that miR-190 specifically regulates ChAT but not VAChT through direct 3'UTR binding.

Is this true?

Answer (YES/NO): NO